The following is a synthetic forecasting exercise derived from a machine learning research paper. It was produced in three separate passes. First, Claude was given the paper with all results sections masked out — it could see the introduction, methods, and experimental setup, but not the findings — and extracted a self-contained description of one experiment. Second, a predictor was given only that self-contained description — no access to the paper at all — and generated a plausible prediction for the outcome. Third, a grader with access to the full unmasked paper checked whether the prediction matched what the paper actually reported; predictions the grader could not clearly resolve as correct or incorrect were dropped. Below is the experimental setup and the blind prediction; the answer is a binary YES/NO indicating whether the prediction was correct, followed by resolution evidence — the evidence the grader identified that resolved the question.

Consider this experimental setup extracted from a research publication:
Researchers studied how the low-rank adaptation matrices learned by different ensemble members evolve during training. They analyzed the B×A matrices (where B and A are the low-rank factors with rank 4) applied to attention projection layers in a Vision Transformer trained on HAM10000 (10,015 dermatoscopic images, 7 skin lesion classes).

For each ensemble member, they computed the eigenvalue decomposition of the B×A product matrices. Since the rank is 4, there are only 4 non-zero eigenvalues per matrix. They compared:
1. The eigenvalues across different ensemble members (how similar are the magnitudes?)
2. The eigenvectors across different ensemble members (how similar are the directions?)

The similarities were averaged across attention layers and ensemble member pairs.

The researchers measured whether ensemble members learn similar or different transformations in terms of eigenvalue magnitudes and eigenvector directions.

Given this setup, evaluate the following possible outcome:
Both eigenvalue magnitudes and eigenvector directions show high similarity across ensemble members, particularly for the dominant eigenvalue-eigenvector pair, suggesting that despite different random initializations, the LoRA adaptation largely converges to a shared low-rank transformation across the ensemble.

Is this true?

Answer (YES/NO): NO